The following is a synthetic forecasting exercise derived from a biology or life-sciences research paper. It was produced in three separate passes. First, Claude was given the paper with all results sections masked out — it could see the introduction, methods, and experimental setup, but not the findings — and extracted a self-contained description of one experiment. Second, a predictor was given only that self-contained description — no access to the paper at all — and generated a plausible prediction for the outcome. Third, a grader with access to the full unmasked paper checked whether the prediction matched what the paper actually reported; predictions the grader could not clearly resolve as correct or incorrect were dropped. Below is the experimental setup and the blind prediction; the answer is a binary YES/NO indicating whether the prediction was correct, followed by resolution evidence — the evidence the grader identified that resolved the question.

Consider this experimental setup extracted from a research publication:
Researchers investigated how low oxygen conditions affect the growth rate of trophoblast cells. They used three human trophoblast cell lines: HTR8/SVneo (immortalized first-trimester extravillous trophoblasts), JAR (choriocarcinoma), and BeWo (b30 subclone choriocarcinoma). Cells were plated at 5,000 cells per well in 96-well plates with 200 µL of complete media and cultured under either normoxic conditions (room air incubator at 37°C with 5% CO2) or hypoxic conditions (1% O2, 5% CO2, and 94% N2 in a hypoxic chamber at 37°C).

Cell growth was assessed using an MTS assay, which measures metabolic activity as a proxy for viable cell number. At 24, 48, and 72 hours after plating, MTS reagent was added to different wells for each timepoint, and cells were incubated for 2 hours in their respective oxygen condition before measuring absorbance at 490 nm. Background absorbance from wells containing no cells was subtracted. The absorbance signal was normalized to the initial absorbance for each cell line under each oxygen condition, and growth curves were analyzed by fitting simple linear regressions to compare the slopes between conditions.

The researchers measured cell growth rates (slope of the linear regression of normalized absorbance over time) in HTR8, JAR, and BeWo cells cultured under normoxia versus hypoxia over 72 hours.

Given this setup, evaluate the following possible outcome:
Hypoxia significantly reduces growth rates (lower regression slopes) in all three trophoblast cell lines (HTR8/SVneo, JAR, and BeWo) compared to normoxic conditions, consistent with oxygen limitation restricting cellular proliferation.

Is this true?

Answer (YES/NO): NO